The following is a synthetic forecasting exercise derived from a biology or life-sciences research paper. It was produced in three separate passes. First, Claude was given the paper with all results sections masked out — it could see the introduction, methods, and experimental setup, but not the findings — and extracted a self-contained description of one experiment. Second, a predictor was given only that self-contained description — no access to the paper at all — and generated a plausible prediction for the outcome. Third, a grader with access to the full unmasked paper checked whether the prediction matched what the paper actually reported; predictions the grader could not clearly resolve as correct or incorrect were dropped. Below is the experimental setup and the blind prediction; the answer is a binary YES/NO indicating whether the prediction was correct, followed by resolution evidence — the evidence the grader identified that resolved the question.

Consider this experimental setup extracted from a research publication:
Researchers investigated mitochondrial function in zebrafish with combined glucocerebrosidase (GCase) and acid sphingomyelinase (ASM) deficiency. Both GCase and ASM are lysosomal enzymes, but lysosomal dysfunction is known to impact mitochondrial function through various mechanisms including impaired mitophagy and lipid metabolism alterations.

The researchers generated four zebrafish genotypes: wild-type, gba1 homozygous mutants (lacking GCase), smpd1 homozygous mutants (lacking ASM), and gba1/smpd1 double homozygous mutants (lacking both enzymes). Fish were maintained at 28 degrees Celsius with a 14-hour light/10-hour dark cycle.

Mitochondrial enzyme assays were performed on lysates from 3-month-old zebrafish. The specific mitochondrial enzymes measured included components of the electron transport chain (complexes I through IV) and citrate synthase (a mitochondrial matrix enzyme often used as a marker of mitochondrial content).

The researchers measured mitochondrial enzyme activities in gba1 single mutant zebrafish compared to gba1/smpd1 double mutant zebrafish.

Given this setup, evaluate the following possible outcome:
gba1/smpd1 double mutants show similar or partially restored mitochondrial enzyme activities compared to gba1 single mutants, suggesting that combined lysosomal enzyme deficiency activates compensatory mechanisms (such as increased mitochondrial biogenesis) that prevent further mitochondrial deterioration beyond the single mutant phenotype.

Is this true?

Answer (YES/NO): NO